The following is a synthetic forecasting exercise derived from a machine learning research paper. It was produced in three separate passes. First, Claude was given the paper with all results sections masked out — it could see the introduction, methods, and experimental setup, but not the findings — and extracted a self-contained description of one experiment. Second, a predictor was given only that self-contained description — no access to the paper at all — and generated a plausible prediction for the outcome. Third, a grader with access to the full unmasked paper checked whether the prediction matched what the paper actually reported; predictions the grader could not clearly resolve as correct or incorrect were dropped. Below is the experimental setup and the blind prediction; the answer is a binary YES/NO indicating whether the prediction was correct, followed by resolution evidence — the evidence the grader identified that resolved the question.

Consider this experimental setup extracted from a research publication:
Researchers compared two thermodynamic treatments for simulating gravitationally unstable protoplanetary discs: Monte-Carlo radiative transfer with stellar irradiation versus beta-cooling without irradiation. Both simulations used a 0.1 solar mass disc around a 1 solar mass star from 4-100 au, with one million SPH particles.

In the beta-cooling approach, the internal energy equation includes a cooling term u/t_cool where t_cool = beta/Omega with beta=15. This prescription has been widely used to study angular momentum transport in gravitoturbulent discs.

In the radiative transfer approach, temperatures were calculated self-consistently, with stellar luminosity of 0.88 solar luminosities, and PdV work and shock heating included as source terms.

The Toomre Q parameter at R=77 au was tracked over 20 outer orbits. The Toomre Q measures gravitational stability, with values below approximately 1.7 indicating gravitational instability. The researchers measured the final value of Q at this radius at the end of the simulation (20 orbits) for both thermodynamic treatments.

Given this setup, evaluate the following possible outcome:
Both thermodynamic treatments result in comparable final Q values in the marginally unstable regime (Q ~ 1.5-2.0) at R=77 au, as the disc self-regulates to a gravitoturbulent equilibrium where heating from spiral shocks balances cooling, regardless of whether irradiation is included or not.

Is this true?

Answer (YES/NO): NO